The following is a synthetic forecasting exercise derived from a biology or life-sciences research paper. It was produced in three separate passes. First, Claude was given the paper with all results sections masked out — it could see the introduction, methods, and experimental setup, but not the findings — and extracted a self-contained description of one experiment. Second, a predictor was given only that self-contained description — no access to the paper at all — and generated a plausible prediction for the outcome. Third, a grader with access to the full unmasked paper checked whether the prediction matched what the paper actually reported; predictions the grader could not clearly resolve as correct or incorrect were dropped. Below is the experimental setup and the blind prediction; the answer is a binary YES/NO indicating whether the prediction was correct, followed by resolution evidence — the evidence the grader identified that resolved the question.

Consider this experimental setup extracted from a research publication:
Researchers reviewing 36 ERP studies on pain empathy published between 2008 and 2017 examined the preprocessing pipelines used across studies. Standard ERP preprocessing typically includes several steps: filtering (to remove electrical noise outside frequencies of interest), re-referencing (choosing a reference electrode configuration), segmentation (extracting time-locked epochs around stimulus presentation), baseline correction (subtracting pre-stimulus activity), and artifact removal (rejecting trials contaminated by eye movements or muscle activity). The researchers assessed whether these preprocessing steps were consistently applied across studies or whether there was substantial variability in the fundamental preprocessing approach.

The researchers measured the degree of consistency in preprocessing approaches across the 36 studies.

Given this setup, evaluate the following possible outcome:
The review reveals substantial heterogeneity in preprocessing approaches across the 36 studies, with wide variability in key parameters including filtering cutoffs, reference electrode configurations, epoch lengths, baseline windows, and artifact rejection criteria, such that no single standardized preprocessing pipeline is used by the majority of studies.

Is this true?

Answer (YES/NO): NO